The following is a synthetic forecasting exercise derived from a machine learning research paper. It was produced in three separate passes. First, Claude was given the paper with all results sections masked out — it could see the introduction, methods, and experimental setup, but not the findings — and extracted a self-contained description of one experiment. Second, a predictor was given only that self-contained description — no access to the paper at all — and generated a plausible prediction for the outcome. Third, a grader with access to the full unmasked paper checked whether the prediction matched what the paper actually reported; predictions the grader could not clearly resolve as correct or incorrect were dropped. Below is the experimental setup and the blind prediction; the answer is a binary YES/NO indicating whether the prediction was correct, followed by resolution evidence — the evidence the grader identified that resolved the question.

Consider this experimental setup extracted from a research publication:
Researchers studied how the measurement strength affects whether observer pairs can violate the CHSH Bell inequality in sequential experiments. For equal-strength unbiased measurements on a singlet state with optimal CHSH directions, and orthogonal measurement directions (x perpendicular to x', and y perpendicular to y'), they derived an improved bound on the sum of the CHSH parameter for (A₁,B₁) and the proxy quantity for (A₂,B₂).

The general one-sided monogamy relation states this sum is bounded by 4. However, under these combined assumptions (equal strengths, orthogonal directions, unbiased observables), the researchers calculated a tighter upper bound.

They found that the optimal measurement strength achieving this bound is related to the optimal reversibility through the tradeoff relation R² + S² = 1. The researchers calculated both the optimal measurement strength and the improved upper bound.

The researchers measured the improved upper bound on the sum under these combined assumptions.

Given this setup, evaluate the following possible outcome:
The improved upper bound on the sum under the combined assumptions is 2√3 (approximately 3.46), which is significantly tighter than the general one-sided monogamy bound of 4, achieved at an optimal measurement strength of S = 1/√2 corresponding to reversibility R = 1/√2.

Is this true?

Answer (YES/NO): NO